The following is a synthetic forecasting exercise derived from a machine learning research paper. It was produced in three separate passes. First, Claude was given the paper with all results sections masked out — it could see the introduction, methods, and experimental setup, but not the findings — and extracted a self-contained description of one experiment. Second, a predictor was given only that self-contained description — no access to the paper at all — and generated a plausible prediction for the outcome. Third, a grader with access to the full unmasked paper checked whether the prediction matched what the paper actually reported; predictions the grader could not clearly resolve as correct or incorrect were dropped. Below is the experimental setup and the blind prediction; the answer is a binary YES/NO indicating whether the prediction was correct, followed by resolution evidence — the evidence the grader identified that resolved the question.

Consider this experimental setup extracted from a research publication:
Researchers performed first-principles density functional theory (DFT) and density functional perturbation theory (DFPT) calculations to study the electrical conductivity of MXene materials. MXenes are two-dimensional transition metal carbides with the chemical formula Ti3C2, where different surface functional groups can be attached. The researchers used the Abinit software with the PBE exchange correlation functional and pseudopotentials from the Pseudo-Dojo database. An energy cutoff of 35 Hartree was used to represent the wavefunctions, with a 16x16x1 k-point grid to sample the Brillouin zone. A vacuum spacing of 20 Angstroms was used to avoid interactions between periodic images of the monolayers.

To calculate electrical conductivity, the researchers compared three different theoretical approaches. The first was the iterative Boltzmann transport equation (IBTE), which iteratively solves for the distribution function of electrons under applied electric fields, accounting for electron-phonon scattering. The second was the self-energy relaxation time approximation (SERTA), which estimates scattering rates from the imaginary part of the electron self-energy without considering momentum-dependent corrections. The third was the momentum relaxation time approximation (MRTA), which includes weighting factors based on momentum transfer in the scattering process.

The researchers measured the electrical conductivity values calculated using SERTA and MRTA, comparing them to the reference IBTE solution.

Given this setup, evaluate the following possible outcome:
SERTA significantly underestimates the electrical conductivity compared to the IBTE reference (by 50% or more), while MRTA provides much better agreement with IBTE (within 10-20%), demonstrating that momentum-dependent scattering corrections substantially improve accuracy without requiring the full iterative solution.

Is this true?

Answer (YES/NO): NO